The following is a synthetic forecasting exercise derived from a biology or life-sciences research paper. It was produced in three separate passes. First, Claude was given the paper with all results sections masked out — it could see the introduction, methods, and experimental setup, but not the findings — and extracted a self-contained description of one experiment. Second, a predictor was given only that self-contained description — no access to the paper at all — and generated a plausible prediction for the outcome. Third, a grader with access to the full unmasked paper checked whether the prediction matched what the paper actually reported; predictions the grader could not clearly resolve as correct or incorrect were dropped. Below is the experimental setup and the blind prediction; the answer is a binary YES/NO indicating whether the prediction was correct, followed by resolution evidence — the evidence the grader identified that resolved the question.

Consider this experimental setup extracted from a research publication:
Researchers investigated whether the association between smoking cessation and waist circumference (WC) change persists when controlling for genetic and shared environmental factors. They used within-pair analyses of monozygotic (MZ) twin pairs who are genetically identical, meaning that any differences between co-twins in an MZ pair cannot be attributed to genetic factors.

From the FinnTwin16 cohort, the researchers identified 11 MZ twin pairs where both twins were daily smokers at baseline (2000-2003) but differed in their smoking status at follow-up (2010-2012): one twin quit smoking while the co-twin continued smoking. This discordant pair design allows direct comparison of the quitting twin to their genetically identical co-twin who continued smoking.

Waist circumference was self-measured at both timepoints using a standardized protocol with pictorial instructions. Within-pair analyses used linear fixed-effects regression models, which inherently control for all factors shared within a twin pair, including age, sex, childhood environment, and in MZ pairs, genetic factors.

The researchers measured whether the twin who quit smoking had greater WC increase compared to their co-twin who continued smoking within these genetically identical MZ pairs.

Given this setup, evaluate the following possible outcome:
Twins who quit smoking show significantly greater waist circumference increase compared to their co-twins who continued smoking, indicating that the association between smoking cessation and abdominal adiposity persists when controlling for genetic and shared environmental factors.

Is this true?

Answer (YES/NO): NO